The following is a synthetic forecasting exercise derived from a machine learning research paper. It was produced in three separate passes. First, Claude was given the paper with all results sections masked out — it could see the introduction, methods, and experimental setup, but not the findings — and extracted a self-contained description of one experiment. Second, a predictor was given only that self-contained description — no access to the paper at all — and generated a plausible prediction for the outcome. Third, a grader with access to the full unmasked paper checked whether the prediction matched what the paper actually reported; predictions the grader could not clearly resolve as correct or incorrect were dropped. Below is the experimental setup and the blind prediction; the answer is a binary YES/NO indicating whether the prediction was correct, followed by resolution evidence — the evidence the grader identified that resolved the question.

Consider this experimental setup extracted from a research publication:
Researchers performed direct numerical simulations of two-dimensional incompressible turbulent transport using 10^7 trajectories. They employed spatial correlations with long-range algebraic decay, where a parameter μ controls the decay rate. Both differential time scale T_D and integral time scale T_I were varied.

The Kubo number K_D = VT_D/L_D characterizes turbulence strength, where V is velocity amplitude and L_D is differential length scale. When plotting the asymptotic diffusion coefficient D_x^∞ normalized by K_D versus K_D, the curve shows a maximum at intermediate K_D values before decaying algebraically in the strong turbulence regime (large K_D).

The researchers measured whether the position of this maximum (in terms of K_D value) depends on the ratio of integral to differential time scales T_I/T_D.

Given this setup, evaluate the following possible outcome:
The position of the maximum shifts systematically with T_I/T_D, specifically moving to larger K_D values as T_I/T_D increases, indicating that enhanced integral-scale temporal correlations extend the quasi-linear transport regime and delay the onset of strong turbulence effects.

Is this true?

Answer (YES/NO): YES